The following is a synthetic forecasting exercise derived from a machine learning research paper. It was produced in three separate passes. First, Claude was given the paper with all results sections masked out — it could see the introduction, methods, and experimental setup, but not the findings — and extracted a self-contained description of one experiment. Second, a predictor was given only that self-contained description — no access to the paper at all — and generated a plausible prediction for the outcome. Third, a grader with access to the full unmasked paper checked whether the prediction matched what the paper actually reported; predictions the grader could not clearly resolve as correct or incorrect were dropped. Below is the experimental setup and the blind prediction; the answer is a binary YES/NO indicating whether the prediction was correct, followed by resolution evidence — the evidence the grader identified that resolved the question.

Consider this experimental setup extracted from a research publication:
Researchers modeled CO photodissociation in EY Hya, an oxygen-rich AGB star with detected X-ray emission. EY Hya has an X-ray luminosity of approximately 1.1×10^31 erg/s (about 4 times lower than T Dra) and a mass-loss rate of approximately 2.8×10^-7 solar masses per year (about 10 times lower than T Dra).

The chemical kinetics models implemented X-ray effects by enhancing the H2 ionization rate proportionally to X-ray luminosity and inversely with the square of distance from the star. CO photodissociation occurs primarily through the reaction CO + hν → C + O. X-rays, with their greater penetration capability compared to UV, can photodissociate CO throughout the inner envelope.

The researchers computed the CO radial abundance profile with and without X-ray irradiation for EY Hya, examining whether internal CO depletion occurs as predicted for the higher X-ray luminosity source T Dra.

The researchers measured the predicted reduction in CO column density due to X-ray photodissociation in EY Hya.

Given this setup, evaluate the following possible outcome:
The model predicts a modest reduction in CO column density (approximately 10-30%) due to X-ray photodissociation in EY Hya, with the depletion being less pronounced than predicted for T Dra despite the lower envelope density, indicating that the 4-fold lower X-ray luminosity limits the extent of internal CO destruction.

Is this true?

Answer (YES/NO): NO